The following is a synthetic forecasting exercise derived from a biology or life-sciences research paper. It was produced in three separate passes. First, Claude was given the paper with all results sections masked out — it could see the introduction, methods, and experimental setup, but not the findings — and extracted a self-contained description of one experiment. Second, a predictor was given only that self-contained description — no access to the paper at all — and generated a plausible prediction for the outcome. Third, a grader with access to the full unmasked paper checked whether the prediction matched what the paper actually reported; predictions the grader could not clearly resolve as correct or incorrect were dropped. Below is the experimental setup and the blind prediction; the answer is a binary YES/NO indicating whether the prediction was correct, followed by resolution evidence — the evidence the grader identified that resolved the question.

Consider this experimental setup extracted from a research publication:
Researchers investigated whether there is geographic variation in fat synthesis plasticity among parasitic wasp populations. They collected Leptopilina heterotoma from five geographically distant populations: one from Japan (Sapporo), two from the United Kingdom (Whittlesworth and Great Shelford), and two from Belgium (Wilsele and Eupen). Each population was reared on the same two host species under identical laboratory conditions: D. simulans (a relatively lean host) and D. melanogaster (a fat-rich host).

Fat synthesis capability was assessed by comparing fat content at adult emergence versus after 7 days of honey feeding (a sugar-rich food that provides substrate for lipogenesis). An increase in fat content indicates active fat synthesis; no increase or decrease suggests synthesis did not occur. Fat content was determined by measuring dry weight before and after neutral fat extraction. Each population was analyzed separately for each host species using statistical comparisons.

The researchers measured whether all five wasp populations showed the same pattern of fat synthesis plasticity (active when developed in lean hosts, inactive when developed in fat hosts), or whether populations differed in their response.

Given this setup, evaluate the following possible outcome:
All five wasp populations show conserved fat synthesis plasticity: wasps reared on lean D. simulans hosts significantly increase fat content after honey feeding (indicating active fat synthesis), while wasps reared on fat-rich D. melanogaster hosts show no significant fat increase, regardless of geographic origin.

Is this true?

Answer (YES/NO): NO